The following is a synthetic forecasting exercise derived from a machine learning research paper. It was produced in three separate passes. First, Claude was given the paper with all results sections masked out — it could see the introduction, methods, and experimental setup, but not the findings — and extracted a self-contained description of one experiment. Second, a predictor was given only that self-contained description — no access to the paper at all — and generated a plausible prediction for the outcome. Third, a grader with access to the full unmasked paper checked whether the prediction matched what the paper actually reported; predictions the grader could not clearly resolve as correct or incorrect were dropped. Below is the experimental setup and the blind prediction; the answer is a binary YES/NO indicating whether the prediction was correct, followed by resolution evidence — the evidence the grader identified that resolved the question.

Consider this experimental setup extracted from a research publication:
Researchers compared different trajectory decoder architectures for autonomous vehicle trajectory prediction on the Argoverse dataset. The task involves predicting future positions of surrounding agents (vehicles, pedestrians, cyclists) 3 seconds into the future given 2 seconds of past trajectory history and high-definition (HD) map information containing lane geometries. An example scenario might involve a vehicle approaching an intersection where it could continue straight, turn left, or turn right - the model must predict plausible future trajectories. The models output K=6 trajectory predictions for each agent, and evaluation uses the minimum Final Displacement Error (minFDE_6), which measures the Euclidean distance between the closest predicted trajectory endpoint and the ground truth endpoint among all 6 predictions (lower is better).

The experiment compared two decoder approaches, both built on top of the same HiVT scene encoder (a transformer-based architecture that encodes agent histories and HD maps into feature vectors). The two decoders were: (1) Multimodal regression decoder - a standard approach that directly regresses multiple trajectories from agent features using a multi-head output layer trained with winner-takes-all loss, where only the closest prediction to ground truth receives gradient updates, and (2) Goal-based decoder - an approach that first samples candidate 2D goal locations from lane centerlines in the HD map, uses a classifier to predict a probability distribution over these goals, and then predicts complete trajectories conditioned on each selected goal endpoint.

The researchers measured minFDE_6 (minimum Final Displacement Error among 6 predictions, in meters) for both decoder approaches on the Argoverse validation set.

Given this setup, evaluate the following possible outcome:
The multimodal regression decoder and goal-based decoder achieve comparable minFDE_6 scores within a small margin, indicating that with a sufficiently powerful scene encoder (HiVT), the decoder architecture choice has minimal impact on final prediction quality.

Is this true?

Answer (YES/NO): NO